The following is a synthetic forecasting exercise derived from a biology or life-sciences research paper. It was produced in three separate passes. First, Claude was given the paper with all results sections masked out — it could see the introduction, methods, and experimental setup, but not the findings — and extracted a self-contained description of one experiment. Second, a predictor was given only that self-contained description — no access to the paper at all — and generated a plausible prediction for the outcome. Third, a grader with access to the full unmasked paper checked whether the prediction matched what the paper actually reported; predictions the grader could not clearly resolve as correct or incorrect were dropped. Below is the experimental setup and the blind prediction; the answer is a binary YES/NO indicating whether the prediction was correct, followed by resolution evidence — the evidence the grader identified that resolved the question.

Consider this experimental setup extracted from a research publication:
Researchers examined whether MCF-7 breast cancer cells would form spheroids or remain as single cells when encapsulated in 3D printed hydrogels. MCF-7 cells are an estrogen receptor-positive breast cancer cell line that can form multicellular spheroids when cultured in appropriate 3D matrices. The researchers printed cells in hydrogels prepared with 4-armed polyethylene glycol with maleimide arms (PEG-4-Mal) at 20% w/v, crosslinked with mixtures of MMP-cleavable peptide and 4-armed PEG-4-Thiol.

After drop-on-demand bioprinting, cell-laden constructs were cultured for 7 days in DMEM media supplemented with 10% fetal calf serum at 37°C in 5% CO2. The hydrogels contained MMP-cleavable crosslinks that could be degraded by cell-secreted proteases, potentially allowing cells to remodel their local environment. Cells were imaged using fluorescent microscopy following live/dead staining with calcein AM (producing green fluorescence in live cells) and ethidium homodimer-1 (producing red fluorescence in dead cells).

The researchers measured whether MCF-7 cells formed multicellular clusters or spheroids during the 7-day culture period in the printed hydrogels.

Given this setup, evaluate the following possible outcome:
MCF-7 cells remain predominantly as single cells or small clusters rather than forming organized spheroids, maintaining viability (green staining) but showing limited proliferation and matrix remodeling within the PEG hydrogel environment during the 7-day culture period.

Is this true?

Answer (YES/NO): NO